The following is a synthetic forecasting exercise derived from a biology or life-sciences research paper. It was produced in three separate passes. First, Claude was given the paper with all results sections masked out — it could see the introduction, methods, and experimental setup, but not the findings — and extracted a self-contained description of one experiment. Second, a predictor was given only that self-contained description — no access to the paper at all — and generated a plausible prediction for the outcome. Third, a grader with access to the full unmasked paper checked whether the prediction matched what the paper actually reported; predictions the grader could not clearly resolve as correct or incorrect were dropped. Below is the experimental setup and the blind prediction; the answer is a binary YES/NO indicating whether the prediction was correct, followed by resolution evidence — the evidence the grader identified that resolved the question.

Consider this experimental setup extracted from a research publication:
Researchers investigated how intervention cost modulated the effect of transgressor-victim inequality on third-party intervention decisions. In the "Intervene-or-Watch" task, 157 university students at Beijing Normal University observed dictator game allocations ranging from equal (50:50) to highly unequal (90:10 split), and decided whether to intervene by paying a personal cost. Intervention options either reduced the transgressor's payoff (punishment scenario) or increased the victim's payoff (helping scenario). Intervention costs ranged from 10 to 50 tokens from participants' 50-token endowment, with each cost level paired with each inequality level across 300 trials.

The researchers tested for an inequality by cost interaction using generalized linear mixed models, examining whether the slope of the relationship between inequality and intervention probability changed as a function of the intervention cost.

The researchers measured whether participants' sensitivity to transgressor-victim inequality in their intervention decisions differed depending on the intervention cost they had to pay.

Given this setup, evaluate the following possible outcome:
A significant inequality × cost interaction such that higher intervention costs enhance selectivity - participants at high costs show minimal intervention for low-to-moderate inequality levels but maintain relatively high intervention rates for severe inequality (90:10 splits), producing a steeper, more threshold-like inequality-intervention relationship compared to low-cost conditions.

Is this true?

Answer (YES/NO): NO